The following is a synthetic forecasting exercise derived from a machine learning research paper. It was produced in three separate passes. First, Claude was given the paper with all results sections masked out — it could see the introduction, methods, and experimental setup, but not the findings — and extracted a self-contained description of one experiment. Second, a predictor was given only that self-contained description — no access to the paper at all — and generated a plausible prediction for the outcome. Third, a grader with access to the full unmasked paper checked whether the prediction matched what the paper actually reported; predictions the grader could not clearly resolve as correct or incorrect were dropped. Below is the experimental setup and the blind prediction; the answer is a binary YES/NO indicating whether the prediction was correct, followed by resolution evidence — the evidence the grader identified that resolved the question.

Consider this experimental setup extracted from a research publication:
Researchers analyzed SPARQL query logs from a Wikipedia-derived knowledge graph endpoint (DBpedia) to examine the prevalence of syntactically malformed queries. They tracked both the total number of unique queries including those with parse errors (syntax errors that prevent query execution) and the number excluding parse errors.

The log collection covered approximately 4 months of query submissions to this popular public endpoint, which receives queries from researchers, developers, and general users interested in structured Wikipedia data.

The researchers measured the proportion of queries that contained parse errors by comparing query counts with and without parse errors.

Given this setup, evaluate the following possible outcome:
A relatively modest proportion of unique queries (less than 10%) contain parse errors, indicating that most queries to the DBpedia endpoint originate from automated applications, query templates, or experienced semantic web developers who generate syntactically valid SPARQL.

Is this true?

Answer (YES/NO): NO